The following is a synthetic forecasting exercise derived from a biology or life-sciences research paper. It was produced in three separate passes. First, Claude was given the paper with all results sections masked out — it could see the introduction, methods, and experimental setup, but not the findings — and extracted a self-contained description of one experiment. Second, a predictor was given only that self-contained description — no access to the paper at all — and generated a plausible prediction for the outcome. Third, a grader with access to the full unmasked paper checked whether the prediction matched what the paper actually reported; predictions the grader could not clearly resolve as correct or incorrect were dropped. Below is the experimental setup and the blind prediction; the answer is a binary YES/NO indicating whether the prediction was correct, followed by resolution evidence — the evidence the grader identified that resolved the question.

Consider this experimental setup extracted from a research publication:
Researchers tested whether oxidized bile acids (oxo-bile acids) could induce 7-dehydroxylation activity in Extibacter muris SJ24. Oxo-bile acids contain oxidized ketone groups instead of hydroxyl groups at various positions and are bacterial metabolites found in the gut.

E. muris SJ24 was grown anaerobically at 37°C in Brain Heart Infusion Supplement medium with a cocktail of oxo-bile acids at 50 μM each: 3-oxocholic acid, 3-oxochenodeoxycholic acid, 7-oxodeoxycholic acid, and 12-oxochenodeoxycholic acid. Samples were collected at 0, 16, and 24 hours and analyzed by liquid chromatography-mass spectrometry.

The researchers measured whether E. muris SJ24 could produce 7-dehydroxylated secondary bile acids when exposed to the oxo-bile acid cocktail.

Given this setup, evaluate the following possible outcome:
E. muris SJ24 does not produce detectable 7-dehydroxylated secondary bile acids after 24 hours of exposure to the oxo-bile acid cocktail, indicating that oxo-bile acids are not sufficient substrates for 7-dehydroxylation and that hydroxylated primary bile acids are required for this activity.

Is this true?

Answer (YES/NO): YES